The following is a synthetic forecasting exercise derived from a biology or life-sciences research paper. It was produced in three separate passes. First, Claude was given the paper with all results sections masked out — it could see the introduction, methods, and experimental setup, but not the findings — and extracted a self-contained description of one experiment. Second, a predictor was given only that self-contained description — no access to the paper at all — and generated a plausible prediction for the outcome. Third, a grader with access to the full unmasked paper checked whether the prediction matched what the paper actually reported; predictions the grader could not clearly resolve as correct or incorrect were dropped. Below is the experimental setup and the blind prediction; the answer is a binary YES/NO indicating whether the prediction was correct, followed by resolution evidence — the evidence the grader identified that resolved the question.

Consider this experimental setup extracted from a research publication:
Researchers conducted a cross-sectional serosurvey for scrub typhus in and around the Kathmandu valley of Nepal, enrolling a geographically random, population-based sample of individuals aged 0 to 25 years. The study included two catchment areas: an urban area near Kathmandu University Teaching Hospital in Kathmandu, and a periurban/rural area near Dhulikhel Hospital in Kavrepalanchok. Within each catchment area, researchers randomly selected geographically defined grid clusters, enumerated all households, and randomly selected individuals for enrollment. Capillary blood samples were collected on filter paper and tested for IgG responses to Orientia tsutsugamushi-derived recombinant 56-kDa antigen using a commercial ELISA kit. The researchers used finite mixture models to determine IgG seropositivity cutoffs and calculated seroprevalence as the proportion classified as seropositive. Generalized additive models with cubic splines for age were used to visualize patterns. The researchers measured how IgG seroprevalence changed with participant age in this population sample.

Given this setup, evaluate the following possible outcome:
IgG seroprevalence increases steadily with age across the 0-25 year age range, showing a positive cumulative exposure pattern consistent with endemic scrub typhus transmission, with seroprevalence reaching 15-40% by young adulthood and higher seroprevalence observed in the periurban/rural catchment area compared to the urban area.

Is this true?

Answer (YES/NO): NO